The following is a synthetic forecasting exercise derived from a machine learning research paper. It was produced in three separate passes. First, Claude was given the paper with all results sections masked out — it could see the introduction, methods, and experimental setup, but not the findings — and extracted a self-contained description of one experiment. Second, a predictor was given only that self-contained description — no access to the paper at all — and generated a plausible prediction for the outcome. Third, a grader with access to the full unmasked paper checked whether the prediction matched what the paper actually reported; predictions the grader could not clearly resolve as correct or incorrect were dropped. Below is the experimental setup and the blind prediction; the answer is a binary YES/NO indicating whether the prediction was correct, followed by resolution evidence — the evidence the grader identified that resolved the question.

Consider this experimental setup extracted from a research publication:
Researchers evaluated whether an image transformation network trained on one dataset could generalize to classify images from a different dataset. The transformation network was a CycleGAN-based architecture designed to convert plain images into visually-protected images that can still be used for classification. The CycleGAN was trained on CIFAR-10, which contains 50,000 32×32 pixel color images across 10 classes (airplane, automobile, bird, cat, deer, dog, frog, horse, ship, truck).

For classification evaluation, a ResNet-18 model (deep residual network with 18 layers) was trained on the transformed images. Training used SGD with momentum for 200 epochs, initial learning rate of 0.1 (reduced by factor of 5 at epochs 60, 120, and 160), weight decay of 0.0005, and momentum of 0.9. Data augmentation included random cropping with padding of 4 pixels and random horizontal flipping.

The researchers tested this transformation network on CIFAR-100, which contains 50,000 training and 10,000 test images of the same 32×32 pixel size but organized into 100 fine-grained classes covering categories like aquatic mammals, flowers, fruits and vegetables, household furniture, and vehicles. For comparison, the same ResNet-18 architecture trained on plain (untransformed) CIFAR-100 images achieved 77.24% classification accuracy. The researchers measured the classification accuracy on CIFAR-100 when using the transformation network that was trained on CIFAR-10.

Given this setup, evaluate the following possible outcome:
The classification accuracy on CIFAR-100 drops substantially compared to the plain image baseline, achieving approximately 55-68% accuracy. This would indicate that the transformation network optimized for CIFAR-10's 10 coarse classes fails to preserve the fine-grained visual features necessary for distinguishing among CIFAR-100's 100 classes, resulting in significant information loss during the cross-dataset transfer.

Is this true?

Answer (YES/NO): YES